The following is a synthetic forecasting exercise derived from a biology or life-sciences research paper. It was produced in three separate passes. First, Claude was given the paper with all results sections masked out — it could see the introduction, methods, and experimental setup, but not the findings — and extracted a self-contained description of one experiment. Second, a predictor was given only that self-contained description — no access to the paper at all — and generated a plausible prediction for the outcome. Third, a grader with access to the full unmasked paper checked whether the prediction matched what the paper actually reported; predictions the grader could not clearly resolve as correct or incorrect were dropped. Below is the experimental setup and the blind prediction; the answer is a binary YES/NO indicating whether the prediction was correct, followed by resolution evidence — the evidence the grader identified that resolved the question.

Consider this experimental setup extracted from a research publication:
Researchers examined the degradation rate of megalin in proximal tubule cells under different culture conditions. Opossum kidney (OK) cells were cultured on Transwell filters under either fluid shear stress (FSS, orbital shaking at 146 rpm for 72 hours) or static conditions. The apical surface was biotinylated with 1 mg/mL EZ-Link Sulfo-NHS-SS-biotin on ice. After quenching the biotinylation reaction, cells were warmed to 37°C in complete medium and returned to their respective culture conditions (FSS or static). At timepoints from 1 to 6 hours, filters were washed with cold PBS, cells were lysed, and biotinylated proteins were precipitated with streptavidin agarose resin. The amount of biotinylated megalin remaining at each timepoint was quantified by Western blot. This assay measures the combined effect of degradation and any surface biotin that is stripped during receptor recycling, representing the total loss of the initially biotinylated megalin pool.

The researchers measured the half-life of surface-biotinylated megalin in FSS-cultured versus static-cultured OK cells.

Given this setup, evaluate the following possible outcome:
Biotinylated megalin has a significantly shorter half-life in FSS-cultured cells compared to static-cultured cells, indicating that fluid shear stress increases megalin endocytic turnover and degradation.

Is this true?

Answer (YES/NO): YES